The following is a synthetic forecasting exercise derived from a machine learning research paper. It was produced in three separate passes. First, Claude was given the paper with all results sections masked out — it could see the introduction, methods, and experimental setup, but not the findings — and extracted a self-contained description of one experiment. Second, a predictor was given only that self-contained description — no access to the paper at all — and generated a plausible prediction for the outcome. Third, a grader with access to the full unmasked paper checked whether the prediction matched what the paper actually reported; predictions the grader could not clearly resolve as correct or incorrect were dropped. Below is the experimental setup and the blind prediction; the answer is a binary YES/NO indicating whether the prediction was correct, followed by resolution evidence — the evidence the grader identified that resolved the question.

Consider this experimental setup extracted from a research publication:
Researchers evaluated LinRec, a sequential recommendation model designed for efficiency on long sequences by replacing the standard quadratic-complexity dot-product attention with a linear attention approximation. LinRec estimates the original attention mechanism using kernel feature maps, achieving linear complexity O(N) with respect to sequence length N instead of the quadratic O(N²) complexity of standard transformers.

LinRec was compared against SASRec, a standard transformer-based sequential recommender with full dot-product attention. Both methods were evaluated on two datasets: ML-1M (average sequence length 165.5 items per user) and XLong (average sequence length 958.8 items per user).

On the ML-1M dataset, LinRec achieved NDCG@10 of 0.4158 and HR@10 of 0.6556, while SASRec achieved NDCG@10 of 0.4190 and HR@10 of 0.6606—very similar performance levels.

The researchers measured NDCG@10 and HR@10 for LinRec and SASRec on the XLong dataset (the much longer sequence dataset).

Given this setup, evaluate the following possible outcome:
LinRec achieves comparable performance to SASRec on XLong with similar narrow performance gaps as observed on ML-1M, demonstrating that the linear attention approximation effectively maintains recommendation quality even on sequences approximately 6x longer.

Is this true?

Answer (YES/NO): NO